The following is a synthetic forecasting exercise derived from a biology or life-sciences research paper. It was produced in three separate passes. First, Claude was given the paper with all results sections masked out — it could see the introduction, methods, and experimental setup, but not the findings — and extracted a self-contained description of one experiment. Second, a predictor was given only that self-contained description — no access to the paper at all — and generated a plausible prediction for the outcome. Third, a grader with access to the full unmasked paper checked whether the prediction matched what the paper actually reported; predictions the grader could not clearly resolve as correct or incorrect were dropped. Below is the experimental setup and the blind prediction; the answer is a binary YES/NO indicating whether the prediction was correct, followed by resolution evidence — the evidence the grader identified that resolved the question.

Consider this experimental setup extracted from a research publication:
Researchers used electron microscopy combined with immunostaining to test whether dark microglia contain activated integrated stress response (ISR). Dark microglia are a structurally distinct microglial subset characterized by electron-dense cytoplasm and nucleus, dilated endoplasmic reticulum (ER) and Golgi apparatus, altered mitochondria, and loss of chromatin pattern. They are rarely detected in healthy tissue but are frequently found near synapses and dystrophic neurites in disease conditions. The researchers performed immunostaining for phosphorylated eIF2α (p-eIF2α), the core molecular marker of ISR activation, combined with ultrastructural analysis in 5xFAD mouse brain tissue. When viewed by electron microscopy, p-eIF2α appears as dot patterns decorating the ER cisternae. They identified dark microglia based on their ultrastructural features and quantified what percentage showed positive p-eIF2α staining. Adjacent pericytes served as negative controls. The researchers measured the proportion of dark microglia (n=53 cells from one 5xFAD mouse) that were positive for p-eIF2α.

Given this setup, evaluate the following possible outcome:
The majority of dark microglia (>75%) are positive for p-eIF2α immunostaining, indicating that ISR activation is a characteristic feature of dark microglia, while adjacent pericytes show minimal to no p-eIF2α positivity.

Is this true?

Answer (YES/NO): YES